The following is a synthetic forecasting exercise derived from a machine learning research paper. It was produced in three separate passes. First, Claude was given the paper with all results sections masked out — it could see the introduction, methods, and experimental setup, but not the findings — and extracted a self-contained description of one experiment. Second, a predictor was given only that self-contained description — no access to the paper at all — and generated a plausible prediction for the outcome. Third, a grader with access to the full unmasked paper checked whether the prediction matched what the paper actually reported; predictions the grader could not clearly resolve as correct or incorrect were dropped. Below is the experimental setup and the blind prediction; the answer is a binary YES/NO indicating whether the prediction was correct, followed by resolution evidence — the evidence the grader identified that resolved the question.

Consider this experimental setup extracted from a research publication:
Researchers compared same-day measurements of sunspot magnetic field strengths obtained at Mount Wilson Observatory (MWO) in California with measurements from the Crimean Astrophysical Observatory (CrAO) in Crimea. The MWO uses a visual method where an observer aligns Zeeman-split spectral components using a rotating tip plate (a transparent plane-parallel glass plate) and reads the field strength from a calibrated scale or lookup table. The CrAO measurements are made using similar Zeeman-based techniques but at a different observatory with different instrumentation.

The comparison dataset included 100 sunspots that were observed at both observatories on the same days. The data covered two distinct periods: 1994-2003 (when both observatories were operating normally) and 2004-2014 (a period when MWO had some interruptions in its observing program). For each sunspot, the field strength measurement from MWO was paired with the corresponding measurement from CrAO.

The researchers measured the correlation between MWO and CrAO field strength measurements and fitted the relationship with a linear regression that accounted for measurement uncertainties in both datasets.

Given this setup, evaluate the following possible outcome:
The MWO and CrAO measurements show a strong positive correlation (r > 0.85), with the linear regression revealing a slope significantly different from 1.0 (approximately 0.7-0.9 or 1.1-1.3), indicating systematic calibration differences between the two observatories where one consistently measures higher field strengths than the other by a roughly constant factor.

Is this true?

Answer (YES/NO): NO